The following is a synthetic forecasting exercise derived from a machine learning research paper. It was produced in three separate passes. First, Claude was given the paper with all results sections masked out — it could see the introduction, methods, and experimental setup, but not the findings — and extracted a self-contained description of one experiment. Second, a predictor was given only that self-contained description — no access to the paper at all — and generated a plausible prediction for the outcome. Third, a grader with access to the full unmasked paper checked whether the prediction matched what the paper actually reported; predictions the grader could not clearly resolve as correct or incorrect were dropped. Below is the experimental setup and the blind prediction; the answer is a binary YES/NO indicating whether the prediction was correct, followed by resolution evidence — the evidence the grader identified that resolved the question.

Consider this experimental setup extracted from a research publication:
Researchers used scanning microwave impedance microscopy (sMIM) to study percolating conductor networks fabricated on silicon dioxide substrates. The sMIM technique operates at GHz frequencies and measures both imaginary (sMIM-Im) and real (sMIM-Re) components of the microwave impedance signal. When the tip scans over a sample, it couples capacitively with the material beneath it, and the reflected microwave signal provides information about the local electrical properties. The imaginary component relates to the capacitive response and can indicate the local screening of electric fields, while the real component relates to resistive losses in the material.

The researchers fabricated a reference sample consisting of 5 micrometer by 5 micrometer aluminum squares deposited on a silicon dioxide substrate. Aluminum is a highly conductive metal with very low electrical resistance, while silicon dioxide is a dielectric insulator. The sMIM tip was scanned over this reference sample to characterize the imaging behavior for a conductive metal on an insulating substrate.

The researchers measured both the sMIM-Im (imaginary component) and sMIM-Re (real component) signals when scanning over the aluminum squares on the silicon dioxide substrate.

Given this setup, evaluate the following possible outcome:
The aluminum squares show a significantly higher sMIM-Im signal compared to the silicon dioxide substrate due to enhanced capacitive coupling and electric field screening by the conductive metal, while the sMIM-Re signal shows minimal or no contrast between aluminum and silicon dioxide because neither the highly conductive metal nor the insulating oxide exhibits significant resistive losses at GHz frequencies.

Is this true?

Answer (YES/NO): YES